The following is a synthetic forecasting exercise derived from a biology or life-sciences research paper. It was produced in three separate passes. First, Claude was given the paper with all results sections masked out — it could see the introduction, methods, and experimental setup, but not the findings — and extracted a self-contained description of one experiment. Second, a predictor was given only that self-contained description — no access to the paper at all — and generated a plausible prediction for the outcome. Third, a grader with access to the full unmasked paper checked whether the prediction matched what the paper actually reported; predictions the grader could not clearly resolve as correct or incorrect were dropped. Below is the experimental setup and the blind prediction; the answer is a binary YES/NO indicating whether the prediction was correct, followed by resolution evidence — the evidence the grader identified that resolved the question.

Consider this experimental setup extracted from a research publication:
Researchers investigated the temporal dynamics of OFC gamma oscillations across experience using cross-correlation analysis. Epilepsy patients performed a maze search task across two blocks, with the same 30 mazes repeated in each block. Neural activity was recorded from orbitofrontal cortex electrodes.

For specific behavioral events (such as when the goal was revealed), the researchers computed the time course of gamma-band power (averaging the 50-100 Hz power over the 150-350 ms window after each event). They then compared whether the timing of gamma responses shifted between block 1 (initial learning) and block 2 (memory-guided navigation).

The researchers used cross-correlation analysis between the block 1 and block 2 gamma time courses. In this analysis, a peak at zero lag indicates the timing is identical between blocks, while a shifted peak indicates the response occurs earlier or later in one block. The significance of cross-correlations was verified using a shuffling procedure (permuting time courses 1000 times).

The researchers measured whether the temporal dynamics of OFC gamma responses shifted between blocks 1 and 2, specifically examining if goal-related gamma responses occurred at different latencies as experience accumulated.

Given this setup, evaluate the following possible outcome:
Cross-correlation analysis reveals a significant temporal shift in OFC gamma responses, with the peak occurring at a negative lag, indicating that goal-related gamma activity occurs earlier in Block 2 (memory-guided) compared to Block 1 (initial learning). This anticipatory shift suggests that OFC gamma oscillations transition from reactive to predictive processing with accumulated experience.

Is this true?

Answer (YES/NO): YES